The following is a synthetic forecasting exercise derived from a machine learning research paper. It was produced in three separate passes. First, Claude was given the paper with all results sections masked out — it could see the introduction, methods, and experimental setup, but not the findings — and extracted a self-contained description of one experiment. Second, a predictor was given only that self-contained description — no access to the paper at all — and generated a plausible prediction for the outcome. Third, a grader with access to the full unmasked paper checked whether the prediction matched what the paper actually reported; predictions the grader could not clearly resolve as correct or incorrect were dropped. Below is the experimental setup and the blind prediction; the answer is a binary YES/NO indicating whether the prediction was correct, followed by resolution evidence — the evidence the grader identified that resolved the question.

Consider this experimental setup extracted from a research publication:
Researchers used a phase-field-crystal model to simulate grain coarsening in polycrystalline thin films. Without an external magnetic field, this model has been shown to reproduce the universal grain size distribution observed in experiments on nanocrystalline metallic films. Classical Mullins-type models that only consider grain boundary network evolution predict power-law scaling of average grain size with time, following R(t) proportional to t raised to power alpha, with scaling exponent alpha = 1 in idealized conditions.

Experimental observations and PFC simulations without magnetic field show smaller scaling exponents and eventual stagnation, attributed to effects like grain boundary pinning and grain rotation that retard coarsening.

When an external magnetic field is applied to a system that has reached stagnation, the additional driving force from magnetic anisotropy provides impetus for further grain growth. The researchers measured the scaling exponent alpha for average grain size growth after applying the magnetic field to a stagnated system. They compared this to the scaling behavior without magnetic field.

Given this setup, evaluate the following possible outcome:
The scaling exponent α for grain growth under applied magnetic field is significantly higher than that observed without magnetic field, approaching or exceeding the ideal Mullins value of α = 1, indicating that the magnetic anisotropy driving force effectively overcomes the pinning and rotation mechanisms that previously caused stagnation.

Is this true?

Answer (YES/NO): YES